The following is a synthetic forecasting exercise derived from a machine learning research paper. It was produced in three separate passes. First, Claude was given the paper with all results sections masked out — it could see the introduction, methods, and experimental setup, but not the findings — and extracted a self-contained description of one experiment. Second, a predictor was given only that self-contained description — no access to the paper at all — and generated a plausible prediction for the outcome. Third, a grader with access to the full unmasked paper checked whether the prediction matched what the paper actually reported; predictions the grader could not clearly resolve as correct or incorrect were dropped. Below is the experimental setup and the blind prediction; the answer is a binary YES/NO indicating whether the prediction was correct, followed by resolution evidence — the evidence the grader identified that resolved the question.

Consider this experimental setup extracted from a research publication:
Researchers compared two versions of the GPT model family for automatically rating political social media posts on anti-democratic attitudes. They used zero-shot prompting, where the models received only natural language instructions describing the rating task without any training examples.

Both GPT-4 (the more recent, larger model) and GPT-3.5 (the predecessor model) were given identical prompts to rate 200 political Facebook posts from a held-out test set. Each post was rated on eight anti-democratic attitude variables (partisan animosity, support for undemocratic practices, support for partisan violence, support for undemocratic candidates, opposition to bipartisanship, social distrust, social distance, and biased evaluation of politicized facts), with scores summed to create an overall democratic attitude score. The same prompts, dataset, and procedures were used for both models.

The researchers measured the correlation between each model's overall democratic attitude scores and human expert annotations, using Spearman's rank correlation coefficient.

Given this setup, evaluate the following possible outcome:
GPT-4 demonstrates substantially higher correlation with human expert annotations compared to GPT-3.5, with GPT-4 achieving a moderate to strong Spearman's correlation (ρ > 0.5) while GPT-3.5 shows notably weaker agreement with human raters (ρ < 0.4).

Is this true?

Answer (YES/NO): NO